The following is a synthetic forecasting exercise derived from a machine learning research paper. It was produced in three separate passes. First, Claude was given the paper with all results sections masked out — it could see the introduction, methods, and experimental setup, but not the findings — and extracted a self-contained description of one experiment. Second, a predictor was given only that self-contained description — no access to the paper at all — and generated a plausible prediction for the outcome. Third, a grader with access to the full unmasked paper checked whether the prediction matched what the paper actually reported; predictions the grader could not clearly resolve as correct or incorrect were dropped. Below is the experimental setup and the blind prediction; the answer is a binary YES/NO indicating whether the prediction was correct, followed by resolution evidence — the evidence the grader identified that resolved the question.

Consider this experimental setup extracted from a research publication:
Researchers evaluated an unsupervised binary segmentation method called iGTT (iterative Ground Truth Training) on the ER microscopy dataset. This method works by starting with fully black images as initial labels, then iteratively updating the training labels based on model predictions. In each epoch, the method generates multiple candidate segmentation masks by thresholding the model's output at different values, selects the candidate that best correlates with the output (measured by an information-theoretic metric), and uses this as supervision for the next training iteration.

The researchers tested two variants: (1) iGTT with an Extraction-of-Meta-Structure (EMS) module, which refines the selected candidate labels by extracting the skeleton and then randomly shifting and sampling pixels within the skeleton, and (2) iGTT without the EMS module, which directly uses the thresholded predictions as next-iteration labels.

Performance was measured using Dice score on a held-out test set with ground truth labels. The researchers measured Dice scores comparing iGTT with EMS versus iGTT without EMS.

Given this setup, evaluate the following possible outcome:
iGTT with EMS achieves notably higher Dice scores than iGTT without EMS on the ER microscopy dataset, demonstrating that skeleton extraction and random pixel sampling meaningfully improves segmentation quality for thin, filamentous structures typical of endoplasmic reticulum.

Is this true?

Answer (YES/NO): YES